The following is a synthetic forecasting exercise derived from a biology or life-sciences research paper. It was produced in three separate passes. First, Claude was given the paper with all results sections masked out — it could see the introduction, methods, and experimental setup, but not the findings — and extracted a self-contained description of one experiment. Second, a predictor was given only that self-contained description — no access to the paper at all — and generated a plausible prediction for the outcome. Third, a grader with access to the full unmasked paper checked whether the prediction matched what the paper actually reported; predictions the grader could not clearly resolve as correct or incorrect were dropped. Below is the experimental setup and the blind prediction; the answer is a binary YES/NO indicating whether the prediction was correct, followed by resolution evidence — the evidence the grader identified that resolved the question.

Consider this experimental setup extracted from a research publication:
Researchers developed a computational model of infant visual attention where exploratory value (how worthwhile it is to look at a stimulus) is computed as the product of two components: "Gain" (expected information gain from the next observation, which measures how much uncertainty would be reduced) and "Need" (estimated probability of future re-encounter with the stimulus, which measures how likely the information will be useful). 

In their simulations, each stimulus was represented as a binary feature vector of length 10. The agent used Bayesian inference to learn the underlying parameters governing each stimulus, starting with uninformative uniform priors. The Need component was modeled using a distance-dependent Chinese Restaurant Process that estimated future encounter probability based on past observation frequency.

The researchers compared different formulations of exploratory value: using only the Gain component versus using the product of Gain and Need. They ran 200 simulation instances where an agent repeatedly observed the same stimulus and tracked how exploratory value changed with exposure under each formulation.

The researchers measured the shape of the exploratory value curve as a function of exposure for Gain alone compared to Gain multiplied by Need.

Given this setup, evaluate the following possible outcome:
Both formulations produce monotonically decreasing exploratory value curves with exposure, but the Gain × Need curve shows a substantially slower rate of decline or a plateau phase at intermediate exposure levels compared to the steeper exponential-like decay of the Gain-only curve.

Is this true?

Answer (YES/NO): NO